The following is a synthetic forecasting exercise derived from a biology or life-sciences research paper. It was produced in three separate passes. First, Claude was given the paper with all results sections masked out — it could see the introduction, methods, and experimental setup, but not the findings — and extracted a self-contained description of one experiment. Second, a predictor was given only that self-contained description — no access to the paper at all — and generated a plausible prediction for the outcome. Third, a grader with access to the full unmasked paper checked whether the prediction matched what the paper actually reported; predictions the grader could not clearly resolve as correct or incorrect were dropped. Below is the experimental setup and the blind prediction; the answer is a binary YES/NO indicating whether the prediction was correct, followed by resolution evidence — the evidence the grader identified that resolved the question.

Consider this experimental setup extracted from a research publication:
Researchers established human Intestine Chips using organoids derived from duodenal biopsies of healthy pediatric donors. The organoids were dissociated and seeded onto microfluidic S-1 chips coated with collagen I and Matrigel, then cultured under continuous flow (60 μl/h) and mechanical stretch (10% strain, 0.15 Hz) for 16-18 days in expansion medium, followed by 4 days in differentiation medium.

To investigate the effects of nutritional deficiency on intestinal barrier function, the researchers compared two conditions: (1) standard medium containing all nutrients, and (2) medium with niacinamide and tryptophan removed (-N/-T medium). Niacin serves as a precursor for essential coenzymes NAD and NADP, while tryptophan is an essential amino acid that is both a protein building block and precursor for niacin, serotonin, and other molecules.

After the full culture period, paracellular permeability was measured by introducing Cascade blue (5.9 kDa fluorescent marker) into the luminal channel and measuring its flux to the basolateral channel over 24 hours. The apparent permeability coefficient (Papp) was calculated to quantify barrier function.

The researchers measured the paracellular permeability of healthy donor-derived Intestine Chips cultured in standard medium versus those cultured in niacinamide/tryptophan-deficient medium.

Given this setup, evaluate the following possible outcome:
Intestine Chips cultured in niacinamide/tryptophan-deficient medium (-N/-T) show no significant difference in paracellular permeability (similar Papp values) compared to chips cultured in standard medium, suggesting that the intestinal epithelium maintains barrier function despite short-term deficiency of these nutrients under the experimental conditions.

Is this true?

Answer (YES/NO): NO